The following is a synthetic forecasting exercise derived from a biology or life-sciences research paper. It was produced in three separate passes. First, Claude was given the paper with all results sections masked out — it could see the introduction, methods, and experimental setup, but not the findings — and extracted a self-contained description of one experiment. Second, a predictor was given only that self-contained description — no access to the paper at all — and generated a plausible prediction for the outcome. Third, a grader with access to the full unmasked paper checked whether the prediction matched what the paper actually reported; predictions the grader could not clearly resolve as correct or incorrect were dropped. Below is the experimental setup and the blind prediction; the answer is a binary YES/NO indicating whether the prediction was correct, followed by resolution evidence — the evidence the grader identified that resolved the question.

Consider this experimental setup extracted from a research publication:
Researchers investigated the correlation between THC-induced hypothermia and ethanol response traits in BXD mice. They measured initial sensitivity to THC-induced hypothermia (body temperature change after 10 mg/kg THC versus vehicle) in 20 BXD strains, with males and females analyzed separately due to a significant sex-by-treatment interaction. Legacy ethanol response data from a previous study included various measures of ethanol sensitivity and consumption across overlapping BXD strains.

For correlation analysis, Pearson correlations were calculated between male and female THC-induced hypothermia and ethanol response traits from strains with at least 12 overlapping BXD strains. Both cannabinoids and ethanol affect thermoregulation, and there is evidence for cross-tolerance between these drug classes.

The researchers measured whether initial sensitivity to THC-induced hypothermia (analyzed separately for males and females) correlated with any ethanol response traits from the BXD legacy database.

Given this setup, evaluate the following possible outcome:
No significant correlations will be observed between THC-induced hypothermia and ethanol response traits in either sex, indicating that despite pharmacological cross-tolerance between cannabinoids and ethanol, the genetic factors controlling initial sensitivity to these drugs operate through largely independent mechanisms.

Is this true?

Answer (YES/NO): NO